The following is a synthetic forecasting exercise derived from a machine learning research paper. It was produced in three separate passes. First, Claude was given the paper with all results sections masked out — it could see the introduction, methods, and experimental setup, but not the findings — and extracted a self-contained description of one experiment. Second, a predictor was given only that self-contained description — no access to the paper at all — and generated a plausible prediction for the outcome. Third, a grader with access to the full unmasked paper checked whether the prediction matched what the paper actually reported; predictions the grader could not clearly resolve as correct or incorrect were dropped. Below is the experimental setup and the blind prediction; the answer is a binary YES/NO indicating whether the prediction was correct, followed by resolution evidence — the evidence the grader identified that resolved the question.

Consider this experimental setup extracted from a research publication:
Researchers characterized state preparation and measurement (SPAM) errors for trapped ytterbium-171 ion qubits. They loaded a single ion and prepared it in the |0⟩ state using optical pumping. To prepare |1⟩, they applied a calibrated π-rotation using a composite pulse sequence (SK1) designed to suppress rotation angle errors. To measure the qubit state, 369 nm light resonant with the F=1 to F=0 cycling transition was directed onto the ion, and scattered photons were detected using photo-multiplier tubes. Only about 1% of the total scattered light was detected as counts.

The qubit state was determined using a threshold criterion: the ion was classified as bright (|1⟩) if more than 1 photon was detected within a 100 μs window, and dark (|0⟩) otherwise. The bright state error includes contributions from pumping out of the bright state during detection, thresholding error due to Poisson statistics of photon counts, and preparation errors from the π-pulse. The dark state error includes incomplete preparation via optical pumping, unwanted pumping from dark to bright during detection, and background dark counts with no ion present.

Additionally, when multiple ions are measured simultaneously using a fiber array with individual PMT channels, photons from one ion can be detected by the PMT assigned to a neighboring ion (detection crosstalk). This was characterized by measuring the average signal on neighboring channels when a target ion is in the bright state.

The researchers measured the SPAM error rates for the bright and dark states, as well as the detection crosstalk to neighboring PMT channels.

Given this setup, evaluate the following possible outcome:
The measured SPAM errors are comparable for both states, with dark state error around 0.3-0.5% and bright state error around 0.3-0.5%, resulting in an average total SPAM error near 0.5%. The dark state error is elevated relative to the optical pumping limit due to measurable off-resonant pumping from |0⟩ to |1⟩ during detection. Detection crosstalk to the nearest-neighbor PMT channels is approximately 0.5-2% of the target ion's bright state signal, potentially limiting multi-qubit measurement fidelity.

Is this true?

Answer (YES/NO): NO